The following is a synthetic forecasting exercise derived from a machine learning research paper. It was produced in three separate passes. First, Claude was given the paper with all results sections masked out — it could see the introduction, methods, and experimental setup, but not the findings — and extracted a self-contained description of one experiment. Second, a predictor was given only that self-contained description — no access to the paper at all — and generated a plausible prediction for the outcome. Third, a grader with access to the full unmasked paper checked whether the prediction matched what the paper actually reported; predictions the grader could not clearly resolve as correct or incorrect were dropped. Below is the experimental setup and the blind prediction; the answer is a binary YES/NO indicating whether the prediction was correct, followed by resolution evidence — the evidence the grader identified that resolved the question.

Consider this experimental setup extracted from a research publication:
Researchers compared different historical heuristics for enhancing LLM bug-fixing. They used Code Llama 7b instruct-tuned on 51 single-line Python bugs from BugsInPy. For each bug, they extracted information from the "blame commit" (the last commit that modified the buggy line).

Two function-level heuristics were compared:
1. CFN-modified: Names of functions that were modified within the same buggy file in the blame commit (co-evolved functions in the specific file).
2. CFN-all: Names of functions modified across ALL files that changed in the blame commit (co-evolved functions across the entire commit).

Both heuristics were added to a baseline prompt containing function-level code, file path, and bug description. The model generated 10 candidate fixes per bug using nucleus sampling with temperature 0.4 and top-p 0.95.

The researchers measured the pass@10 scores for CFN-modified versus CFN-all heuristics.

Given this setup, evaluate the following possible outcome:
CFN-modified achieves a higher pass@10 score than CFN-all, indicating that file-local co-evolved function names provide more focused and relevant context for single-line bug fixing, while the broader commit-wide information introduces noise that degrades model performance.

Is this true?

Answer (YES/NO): NO